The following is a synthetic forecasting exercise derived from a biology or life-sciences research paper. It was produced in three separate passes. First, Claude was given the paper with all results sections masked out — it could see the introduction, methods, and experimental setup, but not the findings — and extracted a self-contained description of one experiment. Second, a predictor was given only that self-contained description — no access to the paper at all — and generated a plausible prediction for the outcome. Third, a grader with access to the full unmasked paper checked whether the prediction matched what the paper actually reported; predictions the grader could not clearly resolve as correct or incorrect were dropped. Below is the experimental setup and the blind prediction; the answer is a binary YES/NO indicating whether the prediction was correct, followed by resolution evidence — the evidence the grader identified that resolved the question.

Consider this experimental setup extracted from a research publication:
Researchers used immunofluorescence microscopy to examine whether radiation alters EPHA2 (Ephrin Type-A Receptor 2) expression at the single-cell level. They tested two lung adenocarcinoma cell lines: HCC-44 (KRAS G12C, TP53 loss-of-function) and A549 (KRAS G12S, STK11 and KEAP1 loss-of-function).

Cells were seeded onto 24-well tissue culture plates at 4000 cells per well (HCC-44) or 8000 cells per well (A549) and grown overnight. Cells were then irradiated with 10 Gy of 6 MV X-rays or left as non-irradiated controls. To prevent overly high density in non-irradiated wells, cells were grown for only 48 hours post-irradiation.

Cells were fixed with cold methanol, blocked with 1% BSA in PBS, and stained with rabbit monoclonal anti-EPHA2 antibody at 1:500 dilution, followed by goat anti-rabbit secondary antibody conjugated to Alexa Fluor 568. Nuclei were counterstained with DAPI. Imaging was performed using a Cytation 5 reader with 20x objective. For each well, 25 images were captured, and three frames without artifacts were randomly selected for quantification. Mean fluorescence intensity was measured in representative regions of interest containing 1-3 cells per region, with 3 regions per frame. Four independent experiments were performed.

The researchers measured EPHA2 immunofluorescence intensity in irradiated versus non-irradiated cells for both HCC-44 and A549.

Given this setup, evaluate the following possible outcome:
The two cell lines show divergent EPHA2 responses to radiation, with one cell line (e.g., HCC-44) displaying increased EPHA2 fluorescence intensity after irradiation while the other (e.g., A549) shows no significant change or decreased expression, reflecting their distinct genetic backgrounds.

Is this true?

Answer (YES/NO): YES